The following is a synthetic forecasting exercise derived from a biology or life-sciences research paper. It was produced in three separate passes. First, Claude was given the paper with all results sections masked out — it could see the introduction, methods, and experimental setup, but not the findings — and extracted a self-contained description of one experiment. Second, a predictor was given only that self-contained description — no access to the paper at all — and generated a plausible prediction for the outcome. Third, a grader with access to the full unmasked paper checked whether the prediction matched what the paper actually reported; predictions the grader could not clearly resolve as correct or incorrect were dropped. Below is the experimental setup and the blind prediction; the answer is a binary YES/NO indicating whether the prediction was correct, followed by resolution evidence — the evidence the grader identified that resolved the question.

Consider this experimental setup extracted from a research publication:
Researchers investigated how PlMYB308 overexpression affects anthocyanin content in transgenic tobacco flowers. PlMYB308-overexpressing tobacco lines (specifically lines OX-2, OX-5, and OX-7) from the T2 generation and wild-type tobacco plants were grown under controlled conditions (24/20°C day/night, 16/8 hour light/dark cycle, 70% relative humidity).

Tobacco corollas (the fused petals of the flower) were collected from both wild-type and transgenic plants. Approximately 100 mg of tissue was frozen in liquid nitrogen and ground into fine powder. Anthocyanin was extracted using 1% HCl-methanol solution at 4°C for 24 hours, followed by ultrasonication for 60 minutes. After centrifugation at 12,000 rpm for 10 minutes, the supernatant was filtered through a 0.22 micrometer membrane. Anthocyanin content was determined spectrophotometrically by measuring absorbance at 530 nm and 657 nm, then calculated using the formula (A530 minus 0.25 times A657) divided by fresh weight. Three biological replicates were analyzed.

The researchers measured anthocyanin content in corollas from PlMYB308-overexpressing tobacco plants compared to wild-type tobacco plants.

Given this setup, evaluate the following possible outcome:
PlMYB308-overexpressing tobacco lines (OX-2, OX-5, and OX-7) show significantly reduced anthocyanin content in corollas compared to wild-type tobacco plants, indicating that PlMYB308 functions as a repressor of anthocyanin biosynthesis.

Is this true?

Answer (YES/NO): YES